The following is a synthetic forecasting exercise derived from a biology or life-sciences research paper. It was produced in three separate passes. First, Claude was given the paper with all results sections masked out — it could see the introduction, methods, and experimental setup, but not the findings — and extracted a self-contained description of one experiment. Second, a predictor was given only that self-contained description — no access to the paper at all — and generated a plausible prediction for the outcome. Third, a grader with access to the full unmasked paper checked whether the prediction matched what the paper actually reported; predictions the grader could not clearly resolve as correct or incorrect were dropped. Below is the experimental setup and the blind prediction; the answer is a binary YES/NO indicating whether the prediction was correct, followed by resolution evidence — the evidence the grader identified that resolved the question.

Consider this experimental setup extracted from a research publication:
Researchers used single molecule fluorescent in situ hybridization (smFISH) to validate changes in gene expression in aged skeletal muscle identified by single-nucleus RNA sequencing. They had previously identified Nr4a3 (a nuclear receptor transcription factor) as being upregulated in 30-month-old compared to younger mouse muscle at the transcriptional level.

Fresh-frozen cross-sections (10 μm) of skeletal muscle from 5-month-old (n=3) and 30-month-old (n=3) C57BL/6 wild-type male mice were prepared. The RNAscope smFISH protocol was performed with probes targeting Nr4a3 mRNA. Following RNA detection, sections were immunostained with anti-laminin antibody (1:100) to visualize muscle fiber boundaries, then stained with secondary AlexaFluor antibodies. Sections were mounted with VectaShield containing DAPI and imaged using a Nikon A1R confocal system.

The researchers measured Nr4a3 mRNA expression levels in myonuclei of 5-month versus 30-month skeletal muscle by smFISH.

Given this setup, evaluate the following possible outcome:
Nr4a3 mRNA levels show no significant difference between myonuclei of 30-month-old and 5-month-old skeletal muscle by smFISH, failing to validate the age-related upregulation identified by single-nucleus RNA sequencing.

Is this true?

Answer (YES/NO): NO